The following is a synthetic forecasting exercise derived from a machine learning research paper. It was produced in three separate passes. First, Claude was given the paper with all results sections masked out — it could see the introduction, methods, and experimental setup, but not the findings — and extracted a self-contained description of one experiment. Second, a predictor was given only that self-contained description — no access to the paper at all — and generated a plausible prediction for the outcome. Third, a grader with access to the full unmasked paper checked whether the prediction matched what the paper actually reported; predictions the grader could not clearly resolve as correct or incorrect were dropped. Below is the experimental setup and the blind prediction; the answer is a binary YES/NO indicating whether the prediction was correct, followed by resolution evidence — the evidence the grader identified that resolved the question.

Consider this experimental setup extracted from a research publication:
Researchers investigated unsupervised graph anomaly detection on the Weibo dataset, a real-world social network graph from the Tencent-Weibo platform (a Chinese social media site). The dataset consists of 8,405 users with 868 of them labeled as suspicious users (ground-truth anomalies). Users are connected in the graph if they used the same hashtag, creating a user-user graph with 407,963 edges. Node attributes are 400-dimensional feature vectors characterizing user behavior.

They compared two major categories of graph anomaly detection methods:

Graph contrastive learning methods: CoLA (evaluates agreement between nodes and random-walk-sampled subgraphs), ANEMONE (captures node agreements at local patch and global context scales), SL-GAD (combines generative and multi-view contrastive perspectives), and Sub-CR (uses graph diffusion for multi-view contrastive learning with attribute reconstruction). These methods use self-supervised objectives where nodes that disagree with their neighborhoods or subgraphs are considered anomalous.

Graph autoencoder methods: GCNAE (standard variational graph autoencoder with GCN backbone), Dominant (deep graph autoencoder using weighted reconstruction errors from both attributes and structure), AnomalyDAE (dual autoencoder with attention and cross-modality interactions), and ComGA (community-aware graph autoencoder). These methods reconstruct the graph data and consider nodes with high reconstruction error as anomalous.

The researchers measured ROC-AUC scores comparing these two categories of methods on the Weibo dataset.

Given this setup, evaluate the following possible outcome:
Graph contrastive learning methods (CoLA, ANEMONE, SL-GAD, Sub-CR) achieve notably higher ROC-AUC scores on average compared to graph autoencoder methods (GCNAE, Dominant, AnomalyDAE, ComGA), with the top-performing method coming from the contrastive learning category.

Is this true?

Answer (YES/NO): NO